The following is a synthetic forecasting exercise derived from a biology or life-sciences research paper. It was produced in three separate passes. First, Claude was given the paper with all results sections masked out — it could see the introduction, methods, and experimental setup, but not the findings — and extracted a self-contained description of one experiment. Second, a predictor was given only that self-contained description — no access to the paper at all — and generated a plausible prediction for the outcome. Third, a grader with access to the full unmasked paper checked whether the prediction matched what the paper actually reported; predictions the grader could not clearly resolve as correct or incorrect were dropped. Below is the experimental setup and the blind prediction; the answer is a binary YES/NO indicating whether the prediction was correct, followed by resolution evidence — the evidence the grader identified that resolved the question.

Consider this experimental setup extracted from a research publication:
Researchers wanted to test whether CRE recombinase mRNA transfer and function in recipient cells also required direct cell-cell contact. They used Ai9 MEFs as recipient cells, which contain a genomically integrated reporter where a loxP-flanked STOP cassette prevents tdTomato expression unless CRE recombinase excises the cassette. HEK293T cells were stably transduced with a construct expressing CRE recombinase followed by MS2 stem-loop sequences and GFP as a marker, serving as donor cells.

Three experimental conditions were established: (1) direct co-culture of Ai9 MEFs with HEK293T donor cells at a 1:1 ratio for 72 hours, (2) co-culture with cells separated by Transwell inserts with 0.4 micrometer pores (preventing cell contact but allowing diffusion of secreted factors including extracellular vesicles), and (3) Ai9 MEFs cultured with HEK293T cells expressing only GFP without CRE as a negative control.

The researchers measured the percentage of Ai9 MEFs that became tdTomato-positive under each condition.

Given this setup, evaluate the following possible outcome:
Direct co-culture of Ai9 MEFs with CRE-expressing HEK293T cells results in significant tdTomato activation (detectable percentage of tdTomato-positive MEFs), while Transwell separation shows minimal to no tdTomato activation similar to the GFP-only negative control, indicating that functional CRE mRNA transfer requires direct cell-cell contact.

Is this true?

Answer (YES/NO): YES